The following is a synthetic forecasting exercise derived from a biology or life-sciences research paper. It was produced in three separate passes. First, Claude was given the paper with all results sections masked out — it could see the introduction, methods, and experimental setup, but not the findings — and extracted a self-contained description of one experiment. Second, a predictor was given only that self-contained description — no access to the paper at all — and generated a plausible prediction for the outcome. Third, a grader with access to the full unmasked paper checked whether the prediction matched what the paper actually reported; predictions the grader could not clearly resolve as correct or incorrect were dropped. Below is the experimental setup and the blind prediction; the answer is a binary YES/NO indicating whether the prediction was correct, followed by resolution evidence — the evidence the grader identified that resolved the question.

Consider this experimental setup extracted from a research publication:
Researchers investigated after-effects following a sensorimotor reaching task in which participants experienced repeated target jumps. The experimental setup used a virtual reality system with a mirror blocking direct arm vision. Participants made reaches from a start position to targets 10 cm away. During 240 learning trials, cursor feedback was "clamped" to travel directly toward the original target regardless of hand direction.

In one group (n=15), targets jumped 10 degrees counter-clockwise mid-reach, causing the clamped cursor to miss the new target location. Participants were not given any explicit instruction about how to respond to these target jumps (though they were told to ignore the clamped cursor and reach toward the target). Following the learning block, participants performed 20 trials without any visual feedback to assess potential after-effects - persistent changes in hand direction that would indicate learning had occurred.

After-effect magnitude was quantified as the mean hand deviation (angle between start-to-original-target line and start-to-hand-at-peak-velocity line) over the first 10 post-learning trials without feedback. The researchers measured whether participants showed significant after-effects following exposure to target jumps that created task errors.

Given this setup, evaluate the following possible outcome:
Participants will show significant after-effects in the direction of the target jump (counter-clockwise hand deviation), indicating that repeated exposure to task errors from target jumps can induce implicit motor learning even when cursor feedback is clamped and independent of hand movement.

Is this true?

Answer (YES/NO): NO